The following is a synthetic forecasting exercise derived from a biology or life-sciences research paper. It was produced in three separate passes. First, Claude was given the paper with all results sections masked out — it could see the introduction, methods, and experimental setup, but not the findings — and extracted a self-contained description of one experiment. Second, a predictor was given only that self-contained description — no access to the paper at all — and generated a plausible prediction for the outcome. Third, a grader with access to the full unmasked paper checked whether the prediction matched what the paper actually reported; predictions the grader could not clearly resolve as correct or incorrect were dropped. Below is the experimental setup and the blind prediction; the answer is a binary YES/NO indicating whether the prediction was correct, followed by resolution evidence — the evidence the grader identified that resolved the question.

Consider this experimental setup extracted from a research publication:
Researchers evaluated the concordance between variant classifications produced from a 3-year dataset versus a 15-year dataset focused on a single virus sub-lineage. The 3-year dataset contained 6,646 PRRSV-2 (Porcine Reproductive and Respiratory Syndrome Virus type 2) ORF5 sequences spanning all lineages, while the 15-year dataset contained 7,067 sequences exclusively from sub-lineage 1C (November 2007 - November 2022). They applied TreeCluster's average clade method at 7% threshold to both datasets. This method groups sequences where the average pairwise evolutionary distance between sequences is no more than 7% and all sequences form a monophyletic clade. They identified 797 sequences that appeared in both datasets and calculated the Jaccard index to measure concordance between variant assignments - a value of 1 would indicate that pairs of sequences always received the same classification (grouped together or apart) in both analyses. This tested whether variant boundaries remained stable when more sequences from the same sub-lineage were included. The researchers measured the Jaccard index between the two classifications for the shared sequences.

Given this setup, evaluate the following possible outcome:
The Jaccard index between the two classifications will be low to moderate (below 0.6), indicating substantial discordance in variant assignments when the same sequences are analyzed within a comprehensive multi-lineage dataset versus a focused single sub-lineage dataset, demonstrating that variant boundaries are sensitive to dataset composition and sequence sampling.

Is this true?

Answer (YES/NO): NO